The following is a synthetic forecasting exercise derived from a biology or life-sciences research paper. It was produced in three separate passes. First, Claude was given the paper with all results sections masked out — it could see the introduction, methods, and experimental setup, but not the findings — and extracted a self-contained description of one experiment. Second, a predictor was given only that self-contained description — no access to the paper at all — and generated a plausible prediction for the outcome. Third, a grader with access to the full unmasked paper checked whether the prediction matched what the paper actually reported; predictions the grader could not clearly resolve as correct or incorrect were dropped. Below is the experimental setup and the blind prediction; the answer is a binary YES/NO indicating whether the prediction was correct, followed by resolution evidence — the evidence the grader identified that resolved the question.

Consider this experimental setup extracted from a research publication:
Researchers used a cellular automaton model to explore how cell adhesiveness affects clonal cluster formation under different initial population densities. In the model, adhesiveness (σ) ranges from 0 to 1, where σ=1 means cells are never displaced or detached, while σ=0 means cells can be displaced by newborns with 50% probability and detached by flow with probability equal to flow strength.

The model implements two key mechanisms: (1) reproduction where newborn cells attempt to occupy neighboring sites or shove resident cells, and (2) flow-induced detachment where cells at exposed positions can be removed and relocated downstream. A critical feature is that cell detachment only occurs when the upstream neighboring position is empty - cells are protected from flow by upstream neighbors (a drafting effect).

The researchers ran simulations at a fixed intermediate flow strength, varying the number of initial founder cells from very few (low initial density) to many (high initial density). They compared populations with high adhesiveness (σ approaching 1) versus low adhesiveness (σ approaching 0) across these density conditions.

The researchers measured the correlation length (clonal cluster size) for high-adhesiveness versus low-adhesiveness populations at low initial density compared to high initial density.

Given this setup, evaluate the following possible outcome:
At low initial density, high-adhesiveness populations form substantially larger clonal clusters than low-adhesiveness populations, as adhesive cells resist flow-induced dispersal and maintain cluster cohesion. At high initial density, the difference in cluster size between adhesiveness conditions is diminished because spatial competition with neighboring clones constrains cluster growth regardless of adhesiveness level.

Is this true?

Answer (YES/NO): NO